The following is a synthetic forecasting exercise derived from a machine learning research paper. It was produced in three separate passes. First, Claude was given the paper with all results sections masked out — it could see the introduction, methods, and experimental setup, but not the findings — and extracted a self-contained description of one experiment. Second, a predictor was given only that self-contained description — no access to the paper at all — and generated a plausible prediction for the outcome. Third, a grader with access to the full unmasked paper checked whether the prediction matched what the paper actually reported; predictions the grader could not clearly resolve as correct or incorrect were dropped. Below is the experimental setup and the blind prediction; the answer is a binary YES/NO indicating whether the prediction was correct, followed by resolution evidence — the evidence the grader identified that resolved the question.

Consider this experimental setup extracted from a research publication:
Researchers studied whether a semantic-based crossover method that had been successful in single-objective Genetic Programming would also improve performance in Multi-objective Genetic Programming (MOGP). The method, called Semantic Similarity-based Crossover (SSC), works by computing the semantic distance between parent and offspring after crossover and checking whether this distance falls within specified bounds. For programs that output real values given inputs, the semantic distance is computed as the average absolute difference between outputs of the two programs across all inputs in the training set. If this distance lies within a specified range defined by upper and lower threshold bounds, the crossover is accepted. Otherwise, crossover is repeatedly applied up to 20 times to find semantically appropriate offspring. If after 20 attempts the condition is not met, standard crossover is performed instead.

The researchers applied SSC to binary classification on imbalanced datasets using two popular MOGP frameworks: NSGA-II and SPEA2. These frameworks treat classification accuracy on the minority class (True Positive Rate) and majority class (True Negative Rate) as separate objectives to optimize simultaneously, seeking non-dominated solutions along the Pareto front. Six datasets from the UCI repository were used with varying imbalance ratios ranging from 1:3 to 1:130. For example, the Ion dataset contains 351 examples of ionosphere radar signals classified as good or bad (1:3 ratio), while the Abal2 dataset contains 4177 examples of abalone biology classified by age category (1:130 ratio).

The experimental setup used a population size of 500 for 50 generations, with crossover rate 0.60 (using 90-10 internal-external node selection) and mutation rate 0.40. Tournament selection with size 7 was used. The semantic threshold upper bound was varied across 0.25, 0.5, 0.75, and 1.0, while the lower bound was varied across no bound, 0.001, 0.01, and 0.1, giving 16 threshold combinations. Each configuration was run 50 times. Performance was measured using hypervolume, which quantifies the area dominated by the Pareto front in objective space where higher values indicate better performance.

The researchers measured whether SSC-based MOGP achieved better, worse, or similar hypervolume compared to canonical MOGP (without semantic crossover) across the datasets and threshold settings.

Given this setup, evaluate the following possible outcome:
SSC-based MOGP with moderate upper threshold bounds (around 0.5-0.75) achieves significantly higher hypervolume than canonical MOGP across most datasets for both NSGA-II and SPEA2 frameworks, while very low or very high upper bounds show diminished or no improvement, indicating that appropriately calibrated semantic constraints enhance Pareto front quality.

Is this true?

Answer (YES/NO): NO